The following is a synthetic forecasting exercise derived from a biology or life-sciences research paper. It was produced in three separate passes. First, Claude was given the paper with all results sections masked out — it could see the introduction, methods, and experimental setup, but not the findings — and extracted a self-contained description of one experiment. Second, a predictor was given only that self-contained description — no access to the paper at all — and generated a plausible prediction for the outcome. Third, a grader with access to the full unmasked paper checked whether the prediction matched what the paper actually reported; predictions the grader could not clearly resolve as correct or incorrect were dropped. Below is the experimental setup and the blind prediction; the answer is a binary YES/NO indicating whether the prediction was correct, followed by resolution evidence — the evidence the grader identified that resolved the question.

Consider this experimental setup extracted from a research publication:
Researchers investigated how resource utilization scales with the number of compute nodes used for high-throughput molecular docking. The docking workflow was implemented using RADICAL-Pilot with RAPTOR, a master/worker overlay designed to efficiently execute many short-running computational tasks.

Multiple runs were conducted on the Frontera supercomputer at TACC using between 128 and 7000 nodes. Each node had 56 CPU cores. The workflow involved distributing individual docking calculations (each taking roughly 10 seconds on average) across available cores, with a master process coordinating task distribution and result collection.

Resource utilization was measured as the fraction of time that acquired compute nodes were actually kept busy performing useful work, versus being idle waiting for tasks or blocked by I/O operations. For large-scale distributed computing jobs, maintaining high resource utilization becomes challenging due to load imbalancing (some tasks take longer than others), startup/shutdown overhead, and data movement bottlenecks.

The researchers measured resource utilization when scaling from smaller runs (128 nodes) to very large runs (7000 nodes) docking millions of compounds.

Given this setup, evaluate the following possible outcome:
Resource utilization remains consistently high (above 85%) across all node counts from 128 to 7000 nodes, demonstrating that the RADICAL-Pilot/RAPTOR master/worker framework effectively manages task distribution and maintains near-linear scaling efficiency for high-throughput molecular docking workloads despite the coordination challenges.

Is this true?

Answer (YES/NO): YES